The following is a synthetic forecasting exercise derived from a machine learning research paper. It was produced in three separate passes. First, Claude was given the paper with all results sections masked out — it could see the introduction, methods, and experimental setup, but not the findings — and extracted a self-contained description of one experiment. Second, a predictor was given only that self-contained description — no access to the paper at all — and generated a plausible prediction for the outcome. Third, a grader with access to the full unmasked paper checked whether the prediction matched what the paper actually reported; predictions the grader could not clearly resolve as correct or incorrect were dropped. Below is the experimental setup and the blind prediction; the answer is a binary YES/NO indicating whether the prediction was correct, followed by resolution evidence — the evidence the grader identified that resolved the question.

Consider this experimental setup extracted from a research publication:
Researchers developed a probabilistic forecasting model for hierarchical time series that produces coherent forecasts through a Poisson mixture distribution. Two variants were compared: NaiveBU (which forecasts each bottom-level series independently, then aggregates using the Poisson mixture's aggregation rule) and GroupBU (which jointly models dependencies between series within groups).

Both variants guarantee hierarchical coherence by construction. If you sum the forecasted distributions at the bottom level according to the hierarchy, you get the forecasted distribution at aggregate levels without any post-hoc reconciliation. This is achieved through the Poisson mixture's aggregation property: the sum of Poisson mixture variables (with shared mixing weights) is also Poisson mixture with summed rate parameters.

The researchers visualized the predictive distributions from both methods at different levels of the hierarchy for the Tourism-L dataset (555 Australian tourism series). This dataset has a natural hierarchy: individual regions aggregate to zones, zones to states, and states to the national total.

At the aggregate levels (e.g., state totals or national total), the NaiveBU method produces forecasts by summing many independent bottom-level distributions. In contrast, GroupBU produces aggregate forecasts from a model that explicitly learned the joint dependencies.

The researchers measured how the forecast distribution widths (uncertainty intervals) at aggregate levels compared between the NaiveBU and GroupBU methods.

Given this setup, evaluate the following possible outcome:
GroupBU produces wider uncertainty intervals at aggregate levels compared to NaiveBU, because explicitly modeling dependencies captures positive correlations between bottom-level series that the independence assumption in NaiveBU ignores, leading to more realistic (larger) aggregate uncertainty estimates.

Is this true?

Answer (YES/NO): NO